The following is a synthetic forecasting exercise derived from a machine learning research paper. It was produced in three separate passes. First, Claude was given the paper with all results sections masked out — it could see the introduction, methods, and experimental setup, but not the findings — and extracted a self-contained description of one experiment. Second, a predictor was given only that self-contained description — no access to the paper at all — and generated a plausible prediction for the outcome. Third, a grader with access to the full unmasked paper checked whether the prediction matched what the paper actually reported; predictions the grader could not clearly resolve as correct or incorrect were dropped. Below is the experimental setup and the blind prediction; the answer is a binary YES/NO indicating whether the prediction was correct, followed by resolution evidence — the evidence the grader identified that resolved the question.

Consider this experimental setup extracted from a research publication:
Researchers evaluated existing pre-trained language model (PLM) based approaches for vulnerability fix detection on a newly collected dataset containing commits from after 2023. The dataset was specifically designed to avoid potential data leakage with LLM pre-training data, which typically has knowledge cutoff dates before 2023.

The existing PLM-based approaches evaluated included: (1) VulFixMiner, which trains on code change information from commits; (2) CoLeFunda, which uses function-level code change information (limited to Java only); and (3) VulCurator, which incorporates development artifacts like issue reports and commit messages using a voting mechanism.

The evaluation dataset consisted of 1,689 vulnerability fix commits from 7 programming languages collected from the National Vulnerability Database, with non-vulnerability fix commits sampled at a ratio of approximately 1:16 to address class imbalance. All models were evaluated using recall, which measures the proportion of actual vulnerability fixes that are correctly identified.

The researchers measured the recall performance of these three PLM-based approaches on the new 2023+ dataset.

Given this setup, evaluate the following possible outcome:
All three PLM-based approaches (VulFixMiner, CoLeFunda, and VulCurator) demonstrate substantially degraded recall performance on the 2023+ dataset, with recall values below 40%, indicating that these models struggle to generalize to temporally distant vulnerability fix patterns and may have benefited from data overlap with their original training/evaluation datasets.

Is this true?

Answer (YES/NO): YES